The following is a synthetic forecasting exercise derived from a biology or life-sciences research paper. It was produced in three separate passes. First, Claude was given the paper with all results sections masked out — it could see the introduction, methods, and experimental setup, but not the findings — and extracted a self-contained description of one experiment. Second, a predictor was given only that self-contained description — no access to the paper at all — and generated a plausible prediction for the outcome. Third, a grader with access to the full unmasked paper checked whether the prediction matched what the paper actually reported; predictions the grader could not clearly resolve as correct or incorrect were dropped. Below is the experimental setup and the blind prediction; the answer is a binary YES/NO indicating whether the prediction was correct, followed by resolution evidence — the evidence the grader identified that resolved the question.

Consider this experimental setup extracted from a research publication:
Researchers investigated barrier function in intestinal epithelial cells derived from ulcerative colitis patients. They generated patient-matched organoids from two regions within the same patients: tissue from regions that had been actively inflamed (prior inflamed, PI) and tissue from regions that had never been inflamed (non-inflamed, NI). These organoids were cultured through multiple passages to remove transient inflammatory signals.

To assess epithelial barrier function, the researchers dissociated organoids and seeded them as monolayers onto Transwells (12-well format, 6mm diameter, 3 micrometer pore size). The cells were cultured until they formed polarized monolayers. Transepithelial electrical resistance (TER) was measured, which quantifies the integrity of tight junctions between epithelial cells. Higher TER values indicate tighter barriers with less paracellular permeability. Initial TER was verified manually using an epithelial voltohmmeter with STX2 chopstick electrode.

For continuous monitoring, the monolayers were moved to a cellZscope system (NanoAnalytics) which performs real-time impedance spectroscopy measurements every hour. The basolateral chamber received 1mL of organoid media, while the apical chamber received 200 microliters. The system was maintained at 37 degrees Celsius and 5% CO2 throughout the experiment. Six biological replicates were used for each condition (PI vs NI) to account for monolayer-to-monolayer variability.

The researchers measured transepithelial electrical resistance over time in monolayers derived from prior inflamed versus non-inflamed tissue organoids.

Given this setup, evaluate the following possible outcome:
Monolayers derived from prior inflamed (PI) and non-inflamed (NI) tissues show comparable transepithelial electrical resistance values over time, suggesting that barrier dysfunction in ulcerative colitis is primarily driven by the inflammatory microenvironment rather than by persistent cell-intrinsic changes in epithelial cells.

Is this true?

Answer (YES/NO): NO